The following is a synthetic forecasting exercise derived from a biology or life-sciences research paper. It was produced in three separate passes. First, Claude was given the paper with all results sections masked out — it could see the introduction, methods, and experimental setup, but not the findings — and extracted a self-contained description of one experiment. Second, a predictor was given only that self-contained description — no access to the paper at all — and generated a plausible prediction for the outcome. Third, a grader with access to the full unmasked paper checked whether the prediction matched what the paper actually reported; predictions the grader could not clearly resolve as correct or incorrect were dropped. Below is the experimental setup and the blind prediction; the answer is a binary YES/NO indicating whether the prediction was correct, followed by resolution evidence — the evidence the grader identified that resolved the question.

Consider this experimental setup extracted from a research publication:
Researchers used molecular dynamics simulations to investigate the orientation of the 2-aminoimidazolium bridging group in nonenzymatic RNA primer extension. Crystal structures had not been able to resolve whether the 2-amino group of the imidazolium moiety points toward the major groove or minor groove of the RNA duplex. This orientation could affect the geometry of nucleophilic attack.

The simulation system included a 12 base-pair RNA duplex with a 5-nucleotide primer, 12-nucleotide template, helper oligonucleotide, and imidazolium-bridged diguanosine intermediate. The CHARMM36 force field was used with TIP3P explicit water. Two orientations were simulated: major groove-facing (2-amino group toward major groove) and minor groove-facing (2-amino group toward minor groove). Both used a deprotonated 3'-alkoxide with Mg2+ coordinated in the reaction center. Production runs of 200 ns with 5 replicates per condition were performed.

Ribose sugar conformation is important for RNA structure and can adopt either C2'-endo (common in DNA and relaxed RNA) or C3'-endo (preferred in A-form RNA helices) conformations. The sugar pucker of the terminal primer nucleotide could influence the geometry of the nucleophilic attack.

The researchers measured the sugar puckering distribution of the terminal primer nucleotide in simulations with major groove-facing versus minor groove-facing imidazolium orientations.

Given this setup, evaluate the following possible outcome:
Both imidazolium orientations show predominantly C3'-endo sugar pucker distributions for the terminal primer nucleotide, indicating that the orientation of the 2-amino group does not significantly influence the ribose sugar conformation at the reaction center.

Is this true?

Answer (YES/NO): YES